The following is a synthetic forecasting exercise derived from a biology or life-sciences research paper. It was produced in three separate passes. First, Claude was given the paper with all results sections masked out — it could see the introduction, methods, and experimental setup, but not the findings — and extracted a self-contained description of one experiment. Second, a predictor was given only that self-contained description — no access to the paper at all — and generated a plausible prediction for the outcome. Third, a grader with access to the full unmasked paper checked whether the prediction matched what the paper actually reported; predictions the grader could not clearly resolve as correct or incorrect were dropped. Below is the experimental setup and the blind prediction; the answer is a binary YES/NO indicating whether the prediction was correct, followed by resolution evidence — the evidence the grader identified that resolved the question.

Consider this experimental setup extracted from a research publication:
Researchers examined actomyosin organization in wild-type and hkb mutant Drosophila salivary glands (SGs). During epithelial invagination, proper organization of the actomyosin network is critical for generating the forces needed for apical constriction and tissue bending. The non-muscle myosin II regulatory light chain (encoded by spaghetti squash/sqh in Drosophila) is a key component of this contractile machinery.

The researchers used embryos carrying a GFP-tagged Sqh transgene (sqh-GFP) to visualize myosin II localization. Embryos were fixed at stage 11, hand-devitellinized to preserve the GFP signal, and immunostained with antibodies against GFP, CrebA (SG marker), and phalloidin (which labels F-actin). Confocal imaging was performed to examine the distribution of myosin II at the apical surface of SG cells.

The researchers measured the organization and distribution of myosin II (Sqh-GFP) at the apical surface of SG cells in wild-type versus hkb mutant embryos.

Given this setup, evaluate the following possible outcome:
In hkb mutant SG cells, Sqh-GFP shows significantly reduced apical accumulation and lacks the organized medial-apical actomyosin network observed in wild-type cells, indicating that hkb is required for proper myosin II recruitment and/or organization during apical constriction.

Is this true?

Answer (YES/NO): NO